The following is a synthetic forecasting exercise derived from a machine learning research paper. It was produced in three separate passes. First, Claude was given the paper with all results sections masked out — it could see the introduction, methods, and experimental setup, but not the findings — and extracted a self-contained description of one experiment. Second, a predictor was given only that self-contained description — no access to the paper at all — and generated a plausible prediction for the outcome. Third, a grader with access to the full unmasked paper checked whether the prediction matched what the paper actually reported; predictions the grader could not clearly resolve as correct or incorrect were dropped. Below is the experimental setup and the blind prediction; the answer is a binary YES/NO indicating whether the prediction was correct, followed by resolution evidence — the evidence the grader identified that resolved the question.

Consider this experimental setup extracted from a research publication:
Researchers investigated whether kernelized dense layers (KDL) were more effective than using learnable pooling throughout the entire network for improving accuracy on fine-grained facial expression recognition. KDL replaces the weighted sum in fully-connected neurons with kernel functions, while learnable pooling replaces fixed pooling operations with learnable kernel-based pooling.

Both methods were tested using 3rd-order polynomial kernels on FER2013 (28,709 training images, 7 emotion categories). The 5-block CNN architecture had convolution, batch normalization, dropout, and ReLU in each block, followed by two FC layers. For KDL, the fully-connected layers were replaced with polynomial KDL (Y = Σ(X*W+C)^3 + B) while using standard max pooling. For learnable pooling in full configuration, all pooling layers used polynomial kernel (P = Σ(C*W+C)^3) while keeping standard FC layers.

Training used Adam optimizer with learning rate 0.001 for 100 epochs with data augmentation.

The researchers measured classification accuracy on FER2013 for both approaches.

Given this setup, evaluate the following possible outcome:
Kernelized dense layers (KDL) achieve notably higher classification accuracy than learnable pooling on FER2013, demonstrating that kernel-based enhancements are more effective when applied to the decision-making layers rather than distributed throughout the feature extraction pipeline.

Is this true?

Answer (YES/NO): NO